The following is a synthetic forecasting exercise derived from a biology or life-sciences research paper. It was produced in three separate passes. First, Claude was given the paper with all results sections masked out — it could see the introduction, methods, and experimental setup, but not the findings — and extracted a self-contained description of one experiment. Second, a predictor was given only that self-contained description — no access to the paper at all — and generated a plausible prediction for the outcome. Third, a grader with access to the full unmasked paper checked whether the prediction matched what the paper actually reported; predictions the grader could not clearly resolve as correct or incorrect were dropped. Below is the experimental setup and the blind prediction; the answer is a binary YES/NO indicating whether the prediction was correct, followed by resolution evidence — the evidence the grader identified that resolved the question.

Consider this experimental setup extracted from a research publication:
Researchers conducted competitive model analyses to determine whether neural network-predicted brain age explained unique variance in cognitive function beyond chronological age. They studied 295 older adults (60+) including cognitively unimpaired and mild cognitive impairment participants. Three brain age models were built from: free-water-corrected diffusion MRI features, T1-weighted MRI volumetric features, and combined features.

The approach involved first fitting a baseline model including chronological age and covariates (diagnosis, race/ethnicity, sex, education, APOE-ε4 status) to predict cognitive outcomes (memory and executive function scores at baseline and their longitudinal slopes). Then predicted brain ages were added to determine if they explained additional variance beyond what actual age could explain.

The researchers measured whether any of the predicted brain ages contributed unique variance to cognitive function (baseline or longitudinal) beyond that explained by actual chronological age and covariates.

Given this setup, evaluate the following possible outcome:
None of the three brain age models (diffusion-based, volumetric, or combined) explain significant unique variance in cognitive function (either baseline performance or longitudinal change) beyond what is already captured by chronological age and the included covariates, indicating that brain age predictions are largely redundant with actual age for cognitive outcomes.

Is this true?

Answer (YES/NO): NO